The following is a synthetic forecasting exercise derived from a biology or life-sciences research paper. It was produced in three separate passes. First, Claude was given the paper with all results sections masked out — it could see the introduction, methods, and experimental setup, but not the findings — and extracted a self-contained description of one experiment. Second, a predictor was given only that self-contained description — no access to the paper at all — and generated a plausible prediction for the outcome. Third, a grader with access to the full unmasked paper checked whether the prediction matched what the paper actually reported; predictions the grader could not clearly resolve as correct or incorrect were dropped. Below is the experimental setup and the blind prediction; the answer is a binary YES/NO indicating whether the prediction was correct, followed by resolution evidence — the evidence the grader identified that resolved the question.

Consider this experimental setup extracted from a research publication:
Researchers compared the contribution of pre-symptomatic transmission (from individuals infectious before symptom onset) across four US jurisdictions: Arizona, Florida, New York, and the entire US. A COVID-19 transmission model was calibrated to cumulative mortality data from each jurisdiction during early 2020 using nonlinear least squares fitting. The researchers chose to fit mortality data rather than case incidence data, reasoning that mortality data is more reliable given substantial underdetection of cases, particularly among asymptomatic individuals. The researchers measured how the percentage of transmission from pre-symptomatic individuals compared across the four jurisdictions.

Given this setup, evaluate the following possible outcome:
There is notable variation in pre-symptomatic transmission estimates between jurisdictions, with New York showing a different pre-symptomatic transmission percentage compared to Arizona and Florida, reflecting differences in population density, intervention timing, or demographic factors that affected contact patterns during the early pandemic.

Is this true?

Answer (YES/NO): YES